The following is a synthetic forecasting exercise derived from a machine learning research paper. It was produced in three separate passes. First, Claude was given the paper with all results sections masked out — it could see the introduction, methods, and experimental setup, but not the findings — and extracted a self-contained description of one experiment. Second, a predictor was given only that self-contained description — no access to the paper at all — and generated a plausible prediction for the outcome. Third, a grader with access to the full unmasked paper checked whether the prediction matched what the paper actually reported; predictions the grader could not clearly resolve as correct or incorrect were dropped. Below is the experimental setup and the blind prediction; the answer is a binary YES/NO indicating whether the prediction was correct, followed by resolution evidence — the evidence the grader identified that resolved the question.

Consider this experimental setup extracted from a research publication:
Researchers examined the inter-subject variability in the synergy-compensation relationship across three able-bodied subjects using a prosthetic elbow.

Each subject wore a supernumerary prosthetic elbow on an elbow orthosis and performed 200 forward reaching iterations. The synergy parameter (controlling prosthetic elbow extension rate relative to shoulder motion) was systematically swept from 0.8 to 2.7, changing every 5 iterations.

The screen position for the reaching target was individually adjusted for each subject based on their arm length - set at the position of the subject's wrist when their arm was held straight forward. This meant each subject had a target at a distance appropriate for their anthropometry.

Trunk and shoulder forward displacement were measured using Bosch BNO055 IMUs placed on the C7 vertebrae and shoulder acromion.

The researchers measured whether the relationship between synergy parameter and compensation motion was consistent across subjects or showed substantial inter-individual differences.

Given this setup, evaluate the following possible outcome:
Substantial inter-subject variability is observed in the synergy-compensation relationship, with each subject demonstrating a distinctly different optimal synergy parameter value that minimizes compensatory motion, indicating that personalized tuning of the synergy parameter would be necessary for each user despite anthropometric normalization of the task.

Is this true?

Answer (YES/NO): NO